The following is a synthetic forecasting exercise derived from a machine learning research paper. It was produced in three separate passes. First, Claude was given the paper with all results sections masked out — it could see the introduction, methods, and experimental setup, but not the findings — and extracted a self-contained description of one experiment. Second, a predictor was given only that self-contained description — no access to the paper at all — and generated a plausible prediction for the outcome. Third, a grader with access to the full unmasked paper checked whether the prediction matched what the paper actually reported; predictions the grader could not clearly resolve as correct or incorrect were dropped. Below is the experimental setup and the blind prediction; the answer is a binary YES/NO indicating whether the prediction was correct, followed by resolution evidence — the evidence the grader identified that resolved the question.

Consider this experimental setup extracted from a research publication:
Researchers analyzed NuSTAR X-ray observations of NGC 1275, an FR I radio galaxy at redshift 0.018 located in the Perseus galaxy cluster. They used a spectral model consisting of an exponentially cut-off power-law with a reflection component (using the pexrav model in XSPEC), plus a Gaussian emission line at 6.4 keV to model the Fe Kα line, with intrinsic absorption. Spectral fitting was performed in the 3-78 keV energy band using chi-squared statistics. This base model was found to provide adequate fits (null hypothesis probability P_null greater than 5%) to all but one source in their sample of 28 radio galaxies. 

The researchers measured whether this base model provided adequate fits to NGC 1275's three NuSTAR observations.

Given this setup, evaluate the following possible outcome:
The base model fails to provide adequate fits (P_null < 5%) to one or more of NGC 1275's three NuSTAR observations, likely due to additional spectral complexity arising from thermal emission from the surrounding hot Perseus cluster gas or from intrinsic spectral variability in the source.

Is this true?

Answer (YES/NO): YES